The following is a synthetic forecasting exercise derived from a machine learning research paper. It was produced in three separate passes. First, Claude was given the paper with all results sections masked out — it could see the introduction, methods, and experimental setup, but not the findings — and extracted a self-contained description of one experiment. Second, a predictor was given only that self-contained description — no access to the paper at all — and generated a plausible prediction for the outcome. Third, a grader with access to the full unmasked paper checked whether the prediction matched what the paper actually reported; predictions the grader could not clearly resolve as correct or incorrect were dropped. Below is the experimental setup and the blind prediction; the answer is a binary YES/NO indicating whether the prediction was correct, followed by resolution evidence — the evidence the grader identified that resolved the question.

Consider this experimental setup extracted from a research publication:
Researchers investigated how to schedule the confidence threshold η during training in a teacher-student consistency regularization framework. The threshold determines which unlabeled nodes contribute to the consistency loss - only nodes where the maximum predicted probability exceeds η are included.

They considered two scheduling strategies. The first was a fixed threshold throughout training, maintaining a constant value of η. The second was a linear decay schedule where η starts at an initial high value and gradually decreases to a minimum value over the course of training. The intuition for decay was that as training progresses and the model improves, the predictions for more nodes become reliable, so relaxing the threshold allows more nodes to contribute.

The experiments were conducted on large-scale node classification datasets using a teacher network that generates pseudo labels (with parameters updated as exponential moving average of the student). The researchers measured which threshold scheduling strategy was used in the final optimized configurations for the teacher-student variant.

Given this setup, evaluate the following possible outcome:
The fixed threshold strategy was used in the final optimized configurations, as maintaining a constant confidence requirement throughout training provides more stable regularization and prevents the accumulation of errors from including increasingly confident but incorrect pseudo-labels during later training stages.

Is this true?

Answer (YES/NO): NO